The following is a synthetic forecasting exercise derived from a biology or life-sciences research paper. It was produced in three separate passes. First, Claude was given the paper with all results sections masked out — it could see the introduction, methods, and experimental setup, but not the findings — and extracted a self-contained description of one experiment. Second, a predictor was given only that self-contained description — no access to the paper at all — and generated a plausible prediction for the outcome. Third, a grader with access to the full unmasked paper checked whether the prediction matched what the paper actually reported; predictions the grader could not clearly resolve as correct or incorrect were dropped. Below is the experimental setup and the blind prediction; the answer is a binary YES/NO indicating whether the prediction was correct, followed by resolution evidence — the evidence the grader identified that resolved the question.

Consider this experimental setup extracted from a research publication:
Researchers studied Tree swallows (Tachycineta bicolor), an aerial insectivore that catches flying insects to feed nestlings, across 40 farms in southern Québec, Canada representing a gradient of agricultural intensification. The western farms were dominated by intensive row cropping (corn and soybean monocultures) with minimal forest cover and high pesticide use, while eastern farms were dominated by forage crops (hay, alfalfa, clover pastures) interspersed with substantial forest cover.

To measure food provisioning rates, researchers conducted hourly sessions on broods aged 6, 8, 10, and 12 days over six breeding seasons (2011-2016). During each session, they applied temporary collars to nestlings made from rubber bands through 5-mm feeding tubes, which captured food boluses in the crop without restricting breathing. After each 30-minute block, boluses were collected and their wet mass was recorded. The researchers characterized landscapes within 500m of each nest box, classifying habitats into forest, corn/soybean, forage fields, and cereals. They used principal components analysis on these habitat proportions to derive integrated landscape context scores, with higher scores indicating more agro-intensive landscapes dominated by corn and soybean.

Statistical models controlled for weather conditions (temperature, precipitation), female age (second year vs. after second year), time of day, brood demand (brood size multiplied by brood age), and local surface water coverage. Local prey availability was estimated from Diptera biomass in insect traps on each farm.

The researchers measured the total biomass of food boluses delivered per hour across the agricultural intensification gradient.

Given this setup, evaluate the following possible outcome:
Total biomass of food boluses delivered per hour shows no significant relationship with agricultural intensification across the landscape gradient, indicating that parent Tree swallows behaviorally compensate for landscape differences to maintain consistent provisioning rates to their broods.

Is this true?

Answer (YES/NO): NO